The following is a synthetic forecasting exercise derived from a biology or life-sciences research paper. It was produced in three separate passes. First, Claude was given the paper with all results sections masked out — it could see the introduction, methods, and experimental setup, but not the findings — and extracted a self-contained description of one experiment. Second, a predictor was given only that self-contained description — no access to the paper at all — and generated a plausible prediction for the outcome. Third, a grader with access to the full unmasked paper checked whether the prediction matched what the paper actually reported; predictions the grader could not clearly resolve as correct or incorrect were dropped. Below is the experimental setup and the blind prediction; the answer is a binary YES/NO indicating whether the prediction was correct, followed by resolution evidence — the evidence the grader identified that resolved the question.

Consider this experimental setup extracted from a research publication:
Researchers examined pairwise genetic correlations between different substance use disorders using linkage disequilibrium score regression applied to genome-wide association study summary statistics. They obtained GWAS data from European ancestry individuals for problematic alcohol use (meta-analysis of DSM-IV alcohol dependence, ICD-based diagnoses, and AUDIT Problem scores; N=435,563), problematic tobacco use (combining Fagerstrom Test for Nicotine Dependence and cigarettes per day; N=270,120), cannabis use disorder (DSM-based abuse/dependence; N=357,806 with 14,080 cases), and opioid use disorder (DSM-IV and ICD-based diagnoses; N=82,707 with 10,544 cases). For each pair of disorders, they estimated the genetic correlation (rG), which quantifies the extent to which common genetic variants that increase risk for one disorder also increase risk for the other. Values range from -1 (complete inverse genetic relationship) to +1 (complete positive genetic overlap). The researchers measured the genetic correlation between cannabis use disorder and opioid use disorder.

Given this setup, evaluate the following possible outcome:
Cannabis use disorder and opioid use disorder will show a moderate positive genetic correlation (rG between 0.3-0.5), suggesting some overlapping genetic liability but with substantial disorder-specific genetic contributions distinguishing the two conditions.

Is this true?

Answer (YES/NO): NO